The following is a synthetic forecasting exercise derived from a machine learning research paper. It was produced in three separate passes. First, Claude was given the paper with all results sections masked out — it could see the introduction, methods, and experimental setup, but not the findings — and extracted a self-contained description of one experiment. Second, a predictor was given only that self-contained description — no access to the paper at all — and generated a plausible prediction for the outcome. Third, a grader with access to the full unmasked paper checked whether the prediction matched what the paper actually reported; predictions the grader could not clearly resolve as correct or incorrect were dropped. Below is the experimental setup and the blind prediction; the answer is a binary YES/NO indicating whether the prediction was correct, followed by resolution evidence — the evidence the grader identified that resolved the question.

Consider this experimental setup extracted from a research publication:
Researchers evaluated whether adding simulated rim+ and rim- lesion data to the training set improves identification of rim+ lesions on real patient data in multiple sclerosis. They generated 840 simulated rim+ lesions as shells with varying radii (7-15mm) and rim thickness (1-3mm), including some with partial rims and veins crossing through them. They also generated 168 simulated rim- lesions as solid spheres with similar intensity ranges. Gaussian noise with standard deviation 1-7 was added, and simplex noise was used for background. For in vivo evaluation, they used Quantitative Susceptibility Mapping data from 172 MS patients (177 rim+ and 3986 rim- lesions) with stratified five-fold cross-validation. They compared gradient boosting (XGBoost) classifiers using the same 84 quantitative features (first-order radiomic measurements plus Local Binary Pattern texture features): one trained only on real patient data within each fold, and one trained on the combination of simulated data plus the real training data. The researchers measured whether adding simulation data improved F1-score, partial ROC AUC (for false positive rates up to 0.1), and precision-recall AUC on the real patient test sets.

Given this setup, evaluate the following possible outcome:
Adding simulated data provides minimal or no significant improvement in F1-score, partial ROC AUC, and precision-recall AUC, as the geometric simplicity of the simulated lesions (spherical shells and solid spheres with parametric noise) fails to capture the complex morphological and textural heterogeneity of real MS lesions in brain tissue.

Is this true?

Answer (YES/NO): NO